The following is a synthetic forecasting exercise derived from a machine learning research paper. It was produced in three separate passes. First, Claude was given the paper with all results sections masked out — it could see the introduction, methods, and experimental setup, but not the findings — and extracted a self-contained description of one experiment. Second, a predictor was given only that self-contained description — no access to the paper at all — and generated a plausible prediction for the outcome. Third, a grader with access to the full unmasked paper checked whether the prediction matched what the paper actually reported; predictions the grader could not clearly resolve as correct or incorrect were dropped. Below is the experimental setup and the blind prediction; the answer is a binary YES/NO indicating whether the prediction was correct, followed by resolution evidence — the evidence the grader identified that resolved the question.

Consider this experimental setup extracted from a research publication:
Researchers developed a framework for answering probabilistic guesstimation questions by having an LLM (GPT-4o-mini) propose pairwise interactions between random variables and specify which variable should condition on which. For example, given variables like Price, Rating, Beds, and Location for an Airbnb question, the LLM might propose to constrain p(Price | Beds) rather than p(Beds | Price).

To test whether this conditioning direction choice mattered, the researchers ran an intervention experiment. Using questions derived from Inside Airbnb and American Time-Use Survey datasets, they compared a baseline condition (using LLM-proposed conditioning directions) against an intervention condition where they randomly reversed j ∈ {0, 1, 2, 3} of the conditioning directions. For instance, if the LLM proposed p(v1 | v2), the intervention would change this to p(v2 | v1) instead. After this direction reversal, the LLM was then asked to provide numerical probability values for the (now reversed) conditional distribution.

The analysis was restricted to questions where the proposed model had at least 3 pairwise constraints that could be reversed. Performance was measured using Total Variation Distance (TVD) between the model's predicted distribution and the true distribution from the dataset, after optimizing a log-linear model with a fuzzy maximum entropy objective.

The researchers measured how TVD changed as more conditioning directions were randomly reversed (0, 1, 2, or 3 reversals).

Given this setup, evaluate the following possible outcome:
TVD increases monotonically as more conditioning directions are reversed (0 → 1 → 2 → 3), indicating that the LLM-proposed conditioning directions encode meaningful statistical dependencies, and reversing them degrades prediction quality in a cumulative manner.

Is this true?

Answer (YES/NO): NO